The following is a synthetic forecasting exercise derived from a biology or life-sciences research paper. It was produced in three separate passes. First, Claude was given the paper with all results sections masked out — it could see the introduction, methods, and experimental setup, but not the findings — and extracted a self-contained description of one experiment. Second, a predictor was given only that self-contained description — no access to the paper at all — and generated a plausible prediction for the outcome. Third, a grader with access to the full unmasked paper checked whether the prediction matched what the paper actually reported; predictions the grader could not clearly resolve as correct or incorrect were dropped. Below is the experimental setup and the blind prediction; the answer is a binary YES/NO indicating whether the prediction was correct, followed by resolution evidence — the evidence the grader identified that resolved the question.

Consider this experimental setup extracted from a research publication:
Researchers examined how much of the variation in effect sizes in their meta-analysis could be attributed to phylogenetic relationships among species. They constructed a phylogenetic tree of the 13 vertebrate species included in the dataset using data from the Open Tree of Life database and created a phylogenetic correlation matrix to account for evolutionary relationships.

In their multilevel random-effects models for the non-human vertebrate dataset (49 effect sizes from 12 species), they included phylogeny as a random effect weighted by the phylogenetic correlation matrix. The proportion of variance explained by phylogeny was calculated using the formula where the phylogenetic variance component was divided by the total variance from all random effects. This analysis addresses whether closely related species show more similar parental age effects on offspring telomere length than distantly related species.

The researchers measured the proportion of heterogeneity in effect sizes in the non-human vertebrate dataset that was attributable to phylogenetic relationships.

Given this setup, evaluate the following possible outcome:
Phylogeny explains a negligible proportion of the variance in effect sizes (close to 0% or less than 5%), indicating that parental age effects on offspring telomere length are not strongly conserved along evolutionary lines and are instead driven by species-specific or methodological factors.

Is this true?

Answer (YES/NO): NO